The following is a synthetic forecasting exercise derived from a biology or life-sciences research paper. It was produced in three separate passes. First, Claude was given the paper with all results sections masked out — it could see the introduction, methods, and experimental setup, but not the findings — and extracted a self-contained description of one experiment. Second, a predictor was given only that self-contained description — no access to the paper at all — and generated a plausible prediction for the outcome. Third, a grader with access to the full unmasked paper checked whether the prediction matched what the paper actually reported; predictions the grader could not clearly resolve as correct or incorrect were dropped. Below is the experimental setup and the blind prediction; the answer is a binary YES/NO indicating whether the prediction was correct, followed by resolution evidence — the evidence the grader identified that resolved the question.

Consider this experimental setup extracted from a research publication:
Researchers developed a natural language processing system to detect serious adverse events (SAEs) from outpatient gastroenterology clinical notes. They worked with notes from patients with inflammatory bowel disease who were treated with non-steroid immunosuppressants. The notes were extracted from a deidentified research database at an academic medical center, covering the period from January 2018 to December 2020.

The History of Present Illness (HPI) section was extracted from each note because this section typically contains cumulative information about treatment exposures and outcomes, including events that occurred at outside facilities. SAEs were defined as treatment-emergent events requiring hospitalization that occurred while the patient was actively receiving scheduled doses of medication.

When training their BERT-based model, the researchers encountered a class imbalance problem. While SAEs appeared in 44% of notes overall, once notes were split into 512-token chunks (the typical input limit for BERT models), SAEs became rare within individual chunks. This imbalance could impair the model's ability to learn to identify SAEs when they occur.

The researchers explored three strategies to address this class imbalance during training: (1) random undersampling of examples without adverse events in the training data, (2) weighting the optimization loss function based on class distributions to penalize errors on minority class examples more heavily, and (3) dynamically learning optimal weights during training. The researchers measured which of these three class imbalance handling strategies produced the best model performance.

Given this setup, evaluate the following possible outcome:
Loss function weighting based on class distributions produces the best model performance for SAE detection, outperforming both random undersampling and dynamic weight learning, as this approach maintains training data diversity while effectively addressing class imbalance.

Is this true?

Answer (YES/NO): NO